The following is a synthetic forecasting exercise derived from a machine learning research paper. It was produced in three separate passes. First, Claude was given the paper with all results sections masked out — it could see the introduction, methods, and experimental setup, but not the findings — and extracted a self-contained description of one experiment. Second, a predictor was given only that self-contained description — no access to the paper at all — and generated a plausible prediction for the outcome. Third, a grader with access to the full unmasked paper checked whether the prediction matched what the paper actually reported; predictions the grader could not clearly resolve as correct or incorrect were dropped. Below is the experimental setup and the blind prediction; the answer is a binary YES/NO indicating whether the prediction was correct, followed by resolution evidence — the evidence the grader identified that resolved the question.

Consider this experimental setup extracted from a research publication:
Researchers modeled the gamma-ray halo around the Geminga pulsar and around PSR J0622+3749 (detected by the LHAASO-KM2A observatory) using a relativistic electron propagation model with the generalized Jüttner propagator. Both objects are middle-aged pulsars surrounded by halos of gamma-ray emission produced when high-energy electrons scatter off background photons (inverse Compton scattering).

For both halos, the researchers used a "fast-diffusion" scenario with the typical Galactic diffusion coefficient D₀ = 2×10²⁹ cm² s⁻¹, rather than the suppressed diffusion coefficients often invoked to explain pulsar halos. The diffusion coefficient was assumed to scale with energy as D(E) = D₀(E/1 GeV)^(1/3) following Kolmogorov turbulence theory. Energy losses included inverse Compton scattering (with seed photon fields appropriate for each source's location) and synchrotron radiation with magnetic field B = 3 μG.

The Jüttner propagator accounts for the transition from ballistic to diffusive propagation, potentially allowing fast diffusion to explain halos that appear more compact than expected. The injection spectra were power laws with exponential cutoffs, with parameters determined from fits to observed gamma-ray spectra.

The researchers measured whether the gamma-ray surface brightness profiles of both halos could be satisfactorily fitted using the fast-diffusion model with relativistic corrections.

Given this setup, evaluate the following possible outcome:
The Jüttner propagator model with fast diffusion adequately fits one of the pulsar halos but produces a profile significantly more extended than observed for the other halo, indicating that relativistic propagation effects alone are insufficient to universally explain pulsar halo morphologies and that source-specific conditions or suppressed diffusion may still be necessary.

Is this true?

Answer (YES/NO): YES